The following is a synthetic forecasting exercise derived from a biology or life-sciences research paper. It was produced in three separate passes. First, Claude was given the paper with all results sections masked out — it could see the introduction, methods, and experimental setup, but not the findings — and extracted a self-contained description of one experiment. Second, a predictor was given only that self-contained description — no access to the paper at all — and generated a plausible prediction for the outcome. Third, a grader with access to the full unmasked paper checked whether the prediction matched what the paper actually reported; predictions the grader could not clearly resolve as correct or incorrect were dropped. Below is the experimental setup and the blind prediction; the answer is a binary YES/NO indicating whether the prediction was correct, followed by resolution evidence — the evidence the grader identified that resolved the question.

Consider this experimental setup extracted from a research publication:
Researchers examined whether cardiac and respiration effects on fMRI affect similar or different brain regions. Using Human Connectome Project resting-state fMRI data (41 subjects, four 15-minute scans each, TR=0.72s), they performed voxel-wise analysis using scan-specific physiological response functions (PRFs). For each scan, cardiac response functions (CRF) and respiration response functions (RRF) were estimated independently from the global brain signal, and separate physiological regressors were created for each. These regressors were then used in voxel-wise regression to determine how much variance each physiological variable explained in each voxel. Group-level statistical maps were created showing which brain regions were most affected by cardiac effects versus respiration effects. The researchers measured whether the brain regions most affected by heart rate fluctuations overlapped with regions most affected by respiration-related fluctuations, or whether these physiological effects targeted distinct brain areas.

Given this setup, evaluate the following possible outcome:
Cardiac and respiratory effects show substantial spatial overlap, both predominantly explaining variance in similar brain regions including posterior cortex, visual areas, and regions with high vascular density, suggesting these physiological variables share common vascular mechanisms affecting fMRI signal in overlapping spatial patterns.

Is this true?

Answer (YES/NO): YES